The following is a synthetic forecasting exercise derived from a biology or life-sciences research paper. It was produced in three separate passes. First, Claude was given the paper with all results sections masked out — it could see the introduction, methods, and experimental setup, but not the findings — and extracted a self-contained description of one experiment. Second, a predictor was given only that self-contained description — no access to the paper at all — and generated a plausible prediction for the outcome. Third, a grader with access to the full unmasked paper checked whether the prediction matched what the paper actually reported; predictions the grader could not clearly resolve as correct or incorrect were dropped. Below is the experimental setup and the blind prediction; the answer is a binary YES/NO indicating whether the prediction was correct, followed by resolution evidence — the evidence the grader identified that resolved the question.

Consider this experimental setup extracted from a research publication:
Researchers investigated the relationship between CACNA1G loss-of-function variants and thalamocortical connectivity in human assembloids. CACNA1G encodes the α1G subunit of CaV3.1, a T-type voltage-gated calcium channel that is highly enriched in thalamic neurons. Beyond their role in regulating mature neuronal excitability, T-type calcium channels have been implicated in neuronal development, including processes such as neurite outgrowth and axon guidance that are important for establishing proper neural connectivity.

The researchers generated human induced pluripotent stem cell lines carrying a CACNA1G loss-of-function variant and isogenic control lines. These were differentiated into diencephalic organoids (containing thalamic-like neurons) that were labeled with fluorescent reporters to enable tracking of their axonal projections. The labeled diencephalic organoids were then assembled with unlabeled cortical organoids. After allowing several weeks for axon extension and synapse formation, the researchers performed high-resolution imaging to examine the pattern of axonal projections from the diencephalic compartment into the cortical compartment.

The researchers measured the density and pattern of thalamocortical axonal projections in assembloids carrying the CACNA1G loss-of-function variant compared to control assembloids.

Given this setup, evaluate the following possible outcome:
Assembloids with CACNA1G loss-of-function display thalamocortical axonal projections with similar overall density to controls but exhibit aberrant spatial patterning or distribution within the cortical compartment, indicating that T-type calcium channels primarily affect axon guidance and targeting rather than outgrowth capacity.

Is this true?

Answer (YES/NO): NO